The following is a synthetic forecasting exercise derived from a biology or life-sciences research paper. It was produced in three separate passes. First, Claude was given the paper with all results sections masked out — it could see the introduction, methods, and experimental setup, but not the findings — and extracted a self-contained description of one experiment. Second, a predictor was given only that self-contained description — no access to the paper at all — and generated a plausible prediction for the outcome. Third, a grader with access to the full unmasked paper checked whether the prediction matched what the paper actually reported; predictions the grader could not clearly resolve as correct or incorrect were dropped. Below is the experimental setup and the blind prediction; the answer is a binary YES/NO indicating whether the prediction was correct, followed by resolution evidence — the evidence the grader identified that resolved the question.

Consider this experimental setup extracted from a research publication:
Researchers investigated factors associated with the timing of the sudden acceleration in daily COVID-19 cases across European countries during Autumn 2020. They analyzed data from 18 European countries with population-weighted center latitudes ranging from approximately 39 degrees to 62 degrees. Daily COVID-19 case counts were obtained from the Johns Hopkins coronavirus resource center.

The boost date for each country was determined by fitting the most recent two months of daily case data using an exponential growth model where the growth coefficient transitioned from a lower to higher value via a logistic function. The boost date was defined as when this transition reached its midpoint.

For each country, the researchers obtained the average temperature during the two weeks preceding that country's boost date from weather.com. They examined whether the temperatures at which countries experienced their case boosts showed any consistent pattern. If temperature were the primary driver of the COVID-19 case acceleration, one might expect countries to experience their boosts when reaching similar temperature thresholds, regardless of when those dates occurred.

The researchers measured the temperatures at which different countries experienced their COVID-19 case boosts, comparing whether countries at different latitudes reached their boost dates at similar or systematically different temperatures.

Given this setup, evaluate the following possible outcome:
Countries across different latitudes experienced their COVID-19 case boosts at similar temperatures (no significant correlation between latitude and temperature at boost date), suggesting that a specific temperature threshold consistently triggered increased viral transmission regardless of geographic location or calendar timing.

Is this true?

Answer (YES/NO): NO